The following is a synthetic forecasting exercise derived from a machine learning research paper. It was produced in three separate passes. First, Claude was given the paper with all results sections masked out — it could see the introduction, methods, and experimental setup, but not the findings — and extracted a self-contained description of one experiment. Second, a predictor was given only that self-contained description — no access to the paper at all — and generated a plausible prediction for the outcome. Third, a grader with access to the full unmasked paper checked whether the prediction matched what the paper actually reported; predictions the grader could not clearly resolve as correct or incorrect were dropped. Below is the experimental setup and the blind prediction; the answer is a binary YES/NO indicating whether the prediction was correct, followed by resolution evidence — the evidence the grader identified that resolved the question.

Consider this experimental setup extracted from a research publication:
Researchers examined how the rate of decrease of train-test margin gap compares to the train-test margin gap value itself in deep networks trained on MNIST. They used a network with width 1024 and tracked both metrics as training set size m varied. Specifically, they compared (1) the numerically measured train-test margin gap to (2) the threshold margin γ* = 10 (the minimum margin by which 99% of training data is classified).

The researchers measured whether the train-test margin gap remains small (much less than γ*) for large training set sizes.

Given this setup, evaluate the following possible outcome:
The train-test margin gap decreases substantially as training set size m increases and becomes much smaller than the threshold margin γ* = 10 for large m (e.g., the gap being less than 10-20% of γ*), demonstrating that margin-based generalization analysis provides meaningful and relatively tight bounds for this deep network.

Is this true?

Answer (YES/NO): NO